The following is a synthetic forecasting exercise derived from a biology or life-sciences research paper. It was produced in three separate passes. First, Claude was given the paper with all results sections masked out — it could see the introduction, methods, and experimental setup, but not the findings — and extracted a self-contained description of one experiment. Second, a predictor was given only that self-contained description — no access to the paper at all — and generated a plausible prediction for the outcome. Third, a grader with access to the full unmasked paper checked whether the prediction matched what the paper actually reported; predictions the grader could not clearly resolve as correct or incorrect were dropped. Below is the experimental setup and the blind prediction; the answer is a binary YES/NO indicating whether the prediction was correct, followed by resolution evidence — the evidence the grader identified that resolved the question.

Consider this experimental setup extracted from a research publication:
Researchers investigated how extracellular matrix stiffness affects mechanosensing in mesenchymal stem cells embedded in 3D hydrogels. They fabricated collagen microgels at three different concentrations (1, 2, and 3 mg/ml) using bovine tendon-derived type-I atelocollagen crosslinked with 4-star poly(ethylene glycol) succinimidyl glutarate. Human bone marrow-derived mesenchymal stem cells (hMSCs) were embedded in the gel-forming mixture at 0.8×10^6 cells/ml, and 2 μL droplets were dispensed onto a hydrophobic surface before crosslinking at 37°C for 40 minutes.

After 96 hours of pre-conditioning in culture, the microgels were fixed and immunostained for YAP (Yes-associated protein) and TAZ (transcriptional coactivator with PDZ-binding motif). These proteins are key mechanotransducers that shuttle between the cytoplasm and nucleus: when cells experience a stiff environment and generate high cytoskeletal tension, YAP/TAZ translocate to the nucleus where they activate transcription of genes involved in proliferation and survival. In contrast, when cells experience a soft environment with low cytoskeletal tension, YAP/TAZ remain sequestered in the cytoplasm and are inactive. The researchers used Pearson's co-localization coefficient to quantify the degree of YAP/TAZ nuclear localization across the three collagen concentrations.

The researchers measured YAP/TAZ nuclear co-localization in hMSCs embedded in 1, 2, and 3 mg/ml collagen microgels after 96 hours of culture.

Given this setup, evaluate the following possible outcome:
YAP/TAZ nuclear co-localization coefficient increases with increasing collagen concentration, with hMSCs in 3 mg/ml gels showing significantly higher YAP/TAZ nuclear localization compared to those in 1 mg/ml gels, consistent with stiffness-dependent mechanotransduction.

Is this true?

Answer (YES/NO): NO